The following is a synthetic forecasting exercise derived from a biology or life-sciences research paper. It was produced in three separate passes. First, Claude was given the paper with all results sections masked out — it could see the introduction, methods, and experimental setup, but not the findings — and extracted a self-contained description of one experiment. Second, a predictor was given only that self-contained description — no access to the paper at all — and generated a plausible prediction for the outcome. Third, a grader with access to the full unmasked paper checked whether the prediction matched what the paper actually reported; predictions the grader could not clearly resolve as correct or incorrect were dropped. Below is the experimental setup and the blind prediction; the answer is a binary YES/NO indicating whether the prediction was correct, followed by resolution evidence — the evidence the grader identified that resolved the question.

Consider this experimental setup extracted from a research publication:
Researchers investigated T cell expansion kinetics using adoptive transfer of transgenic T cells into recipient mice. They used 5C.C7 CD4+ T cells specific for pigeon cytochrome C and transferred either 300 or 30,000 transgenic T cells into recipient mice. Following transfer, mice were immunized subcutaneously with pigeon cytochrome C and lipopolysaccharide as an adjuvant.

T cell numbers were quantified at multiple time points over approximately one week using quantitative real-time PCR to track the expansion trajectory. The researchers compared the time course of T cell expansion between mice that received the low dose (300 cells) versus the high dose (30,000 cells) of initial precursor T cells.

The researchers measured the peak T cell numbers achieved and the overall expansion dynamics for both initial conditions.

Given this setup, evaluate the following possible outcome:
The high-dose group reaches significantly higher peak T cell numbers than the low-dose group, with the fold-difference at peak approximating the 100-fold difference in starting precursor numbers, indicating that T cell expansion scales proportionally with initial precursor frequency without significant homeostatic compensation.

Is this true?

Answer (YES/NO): NO